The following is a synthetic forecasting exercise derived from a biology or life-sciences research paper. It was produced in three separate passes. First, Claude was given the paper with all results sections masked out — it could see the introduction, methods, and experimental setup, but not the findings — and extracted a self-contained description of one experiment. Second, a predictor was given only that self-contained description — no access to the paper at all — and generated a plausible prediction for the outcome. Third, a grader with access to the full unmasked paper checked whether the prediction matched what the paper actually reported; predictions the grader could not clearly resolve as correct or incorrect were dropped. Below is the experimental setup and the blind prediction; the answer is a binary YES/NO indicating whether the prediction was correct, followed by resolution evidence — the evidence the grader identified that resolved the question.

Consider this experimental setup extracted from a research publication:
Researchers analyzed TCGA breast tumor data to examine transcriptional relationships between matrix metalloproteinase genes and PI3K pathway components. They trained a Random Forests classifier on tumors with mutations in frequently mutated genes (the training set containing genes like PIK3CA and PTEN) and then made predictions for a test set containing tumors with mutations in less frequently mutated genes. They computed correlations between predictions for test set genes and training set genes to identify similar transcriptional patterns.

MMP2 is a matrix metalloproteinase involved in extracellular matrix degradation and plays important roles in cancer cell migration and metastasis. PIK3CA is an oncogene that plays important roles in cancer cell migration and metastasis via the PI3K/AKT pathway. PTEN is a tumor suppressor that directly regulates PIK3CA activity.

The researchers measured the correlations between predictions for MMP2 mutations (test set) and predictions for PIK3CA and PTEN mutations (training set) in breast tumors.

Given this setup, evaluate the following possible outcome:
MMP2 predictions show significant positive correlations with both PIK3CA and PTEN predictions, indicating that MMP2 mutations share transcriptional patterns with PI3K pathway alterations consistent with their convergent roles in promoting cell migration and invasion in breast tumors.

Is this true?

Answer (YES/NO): YES